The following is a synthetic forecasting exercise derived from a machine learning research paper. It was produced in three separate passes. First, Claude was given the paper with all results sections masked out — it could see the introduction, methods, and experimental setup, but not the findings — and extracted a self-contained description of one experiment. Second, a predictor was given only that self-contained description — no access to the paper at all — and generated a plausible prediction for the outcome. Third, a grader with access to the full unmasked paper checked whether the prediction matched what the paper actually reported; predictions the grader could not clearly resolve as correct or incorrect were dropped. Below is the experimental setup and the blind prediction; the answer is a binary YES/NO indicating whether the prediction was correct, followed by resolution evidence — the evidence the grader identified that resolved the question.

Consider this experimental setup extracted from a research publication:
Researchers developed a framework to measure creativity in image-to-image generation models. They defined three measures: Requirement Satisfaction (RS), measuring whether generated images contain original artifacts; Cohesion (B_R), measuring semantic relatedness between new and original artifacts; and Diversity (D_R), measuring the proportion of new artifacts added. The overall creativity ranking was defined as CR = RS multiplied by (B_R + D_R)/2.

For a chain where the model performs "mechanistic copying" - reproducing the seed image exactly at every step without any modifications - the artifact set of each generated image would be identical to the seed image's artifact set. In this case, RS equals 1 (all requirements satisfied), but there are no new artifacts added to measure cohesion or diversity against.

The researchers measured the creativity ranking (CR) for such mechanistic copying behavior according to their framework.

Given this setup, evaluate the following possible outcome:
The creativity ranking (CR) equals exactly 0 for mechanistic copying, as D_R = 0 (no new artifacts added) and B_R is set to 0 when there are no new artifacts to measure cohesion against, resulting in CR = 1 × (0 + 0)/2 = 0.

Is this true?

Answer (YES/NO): YES